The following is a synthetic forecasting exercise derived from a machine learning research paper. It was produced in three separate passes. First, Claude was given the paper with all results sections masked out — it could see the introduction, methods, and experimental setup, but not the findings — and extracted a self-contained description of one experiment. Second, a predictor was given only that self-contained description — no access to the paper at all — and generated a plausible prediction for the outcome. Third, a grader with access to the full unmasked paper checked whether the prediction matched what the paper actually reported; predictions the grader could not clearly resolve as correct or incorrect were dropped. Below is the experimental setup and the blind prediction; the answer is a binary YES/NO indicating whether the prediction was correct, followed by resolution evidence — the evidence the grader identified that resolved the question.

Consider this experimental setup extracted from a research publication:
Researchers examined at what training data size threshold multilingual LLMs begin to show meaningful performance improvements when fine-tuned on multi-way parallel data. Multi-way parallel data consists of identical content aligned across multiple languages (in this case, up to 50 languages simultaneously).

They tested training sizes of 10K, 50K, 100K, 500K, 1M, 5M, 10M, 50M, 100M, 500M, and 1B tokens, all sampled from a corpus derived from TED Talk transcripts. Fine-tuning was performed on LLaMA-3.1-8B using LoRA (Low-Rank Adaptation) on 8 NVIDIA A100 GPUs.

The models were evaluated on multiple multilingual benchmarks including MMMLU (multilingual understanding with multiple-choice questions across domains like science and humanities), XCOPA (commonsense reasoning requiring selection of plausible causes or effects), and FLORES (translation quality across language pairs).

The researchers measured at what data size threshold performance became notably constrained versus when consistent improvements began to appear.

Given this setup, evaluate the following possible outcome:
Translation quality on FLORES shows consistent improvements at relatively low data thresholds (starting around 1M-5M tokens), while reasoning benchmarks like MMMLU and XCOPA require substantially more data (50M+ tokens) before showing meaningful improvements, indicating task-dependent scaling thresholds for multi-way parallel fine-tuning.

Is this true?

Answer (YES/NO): NO